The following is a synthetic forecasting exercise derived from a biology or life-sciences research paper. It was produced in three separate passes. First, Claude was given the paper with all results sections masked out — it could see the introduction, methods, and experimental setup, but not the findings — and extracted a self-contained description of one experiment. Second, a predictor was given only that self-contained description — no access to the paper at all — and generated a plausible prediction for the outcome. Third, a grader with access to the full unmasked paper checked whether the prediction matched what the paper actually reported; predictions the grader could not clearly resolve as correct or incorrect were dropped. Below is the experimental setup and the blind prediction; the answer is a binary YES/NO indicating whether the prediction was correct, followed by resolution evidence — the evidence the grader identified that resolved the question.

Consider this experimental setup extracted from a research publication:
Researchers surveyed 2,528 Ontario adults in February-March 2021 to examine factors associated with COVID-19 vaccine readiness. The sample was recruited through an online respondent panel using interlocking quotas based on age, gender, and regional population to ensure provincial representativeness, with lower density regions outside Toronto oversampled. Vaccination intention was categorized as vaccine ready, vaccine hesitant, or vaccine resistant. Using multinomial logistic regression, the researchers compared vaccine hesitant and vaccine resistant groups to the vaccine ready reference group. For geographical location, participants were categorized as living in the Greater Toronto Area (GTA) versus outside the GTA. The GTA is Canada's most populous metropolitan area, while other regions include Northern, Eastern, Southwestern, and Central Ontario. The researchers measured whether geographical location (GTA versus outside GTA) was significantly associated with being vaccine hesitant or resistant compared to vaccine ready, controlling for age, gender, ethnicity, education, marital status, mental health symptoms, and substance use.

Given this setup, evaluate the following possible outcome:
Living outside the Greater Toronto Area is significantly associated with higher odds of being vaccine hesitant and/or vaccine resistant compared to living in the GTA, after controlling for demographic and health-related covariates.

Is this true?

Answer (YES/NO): NO